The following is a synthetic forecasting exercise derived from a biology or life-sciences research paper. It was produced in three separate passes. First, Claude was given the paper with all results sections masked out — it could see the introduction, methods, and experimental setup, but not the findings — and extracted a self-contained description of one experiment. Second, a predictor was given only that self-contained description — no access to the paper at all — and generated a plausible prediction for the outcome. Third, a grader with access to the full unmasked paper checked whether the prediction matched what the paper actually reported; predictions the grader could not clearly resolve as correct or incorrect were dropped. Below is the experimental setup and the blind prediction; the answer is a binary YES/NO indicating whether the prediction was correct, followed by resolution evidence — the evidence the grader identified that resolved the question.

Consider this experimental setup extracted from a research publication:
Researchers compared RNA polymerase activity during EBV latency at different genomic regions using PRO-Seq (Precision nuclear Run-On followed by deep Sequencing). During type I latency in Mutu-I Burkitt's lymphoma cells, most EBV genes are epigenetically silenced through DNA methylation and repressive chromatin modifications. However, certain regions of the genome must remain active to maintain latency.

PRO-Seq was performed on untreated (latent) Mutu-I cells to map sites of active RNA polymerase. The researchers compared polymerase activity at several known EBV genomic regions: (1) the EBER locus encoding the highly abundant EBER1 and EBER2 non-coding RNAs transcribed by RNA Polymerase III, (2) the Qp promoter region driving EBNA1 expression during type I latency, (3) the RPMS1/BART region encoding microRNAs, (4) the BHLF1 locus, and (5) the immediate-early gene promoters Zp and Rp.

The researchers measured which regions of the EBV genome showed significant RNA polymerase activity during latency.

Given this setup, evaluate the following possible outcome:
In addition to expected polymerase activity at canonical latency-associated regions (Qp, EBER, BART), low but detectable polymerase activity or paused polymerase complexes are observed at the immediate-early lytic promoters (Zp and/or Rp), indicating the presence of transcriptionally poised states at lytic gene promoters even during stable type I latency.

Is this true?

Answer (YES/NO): NO